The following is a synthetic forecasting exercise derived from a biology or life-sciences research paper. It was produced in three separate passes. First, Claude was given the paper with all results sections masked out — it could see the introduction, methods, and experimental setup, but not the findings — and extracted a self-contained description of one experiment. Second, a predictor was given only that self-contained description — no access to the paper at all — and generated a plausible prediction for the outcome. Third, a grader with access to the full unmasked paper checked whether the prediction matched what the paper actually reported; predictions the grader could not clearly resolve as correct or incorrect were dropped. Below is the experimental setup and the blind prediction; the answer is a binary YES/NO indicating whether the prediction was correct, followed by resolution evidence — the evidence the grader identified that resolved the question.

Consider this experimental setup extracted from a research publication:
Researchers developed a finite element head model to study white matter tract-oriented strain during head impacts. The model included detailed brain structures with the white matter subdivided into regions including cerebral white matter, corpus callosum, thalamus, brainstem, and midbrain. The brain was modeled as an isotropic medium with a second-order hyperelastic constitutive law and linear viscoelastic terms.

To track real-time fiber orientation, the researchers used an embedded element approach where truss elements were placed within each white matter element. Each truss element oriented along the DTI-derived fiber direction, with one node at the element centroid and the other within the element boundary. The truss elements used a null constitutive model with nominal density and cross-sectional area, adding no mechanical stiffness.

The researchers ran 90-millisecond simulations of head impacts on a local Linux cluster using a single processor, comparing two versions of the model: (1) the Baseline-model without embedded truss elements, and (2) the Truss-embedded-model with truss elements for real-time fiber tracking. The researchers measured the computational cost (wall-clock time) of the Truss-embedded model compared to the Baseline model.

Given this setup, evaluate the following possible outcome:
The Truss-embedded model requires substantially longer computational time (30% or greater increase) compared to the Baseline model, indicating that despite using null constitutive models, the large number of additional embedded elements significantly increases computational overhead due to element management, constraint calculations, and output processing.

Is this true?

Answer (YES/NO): NO